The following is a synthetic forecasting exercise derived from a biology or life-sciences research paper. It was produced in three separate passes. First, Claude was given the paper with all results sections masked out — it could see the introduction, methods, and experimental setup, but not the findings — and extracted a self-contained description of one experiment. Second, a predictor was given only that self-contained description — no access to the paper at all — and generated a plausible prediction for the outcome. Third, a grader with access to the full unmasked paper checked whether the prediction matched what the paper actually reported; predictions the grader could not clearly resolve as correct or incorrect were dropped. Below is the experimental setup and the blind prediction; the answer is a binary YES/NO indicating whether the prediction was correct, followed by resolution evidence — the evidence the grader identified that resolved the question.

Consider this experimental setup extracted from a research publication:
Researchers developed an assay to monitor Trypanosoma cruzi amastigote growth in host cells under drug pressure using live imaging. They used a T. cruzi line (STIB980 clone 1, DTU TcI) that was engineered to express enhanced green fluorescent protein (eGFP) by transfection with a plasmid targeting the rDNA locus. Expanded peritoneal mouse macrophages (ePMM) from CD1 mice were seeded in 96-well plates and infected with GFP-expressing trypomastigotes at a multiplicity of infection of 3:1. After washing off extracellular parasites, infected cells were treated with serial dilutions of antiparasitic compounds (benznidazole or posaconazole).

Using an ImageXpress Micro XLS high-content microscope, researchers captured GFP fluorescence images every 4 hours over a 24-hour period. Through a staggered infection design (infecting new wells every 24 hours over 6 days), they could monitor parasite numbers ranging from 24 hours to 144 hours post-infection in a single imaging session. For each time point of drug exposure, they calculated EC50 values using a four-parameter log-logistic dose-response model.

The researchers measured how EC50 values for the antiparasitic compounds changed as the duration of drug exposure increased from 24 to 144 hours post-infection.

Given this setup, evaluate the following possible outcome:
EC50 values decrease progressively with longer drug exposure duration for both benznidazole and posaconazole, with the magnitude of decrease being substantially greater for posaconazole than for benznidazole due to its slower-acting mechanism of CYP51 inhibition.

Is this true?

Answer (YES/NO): NO